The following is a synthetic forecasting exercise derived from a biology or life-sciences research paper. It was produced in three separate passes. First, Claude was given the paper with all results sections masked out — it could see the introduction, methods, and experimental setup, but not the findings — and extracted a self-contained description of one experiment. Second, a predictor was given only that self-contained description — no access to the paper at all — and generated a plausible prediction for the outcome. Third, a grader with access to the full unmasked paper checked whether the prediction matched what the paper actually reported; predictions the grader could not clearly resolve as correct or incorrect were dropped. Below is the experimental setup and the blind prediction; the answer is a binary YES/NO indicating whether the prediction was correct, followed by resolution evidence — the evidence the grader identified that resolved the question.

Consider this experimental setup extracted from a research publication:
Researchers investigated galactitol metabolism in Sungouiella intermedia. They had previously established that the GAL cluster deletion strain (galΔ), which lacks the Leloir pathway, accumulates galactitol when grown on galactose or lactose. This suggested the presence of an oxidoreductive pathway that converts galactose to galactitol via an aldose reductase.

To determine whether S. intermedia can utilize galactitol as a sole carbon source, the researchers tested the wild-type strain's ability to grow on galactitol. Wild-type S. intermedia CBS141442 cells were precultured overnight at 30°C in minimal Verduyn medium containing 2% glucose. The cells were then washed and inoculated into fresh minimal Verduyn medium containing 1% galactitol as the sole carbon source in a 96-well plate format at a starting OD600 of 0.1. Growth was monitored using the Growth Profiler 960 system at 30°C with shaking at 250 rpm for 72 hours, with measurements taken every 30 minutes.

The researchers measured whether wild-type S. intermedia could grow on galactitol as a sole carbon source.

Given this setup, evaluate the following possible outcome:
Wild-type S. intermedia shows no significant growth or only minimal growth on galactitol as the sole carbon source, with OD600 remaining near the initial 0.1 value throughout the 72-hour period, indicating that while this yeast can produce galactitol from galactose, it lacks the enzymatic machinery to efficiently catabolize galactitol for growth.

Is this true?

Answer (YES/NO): NO